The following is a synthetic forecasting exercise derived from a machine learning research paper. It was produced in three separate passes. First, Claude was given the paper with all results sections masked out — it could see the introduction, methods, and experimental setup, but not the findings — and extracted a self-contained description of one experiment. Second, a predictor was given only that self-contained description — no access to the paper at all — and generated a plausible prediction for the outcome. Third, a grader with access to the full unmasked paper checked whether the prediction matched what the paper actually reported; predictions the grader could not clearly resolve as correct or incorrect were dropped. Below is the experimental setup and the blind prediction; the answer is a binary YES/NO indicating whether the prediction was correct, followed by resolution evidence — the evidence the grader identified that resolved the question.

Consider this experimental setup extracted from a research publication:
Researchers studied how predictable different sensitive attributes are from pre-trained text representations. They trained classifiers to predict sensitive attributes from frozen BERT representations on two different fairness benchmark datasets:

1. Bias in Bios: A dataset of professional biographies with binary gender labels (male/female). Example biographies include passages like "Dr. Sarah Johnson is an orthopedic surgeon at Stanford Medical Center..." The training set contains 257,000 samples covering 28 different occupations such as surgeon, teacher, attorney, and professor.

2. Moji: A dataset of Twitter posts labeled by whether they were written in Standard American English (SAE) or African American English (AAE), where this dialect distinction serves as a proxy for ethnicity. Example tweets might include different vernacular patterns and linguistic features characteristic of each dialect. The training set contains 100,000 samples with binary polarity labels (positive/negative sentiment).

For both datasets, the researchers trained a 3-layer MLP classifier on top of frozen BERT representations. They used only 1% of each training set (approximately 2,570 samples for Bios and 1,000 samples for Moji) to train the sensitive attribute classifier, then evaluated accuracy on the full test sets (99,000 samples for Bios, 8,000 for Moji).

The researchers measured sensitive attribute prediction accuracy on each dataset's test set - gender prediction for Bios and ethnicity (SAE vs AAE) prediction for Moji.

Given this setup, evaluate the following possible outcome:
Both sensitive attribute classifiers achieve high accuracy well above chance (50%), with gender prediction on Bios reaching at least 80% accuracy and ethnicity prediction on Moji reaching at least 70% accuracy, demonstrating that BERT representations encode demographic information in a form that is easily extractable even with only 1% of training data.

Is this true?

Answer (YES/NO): YES